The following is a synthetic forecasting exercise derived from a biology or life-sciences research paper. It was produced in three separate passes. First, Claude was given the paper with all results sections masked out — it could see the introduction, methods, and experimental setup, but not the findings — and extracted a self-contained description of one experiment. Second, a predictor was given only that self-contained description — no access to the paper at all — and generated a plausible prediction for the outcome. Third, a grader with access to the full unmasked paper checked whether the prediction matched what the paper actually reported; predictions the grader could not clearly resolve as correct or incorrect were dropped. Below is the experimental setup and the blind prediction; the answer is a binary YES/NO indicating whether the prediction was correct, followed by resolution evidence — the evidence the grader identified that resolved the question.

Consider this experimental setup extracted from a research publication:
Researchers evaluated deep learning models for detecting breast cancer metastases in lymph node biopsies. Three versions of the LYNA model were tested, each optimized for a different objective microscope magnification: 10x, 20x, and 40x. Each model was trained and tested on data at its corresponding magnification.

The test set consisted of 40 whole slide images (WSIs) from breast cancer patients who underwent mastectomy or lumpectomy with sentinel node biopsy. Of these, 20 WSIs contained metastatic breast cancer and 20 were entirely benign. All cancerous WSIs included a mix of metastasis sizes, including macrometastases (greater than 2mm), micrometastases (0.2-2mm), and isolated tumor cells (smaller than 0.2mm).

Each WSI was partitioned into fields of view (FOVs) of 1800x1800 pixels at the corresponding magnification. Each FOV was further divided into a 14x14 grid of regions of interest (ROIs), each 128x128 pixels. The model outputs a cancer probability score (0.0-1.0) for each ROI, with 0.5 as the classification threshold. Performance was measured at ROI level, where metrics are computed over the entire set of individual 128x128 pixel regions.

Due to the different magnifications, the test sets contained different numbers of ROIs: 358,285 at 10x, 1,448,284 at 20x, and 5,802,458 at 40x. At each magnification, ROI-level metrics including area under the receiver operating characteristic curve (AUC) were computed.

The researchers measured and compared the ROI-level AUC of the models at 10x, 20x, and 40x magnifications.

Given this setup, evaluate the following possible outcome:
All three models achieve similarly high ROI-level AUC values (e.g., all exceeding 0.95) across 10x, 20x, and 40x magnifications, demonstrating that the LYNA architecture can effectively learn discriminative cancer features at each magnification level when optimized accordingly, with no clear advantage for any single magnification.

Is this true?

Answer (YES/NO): YES